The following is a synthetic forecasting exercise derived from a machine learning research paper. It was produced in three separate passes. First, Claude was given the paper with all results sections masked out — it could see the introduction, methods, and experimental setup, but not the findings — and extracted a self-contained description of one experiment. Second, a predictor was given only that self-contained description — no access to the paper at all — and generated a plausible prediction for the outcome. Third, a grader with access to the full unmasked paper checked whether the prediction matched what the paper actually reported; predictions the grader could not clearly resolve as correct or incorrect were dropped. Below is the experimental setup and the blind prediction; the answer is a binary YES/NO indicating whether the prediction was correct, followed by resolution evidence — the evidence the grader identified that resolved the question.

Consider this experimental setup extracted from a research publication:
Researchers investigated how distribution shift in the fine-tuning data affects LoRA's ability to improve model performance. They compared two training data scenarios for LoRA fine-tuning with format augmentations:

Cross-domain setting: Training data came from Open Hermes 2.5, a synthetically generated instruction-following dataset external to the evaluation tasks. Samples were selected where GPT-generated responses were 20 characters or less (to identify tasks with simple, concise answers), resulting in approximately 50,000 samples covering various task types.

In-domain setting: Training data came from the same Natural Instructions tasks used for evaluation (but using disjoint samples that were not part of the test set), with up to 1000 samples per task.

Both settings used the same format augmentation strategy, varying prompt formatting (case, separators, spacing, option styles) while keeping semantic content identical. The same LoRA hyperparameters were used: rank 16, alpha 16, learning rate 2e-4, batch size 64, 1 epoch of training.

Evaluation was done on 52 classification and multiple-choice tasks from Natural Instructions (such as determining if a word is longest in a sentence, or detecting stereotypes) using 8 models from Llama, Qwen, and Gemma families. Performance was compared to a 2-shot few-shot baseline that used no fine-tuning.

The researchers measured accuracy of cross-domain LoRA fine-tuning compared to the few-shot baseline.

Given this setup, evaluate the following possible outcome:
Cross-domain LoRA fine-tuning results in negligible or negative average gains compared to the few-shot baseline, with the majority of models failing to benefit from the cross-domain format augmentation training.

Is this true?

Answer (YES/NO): YES